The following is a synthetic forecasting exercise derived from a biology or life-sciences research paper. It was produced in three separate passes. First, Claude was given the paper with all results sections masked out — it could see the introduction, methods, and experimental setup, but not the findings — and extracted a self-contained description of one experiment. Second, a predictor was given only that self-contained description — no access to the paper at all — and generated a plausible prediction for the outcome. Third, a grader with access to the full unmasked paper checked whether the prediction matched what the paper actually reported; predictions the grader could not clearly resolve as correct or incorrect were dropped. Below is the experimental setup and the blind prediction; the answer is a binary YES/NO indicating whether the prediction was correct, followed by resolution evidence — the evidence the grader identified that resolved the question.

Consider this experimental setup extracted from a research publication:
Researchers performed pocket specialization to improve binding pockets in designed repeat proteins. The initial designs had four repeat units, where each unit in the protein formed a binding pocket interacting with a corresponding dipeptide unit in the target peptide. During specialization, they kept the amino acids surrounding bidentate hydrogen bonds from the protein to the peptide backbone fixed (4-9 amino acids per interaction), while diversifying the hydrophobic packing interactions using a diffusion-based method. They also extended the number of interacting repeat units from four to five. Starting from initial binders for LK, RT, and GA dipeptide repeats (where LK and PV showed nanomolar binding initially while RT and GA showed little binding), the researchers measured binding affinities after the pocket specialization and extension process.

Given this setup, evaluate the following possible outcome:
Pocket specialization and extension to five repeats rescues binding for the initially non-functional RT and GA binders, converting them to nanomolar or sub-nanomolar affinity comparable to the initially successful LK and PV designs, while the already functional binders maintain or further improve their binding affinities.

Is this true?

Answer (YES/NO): YES